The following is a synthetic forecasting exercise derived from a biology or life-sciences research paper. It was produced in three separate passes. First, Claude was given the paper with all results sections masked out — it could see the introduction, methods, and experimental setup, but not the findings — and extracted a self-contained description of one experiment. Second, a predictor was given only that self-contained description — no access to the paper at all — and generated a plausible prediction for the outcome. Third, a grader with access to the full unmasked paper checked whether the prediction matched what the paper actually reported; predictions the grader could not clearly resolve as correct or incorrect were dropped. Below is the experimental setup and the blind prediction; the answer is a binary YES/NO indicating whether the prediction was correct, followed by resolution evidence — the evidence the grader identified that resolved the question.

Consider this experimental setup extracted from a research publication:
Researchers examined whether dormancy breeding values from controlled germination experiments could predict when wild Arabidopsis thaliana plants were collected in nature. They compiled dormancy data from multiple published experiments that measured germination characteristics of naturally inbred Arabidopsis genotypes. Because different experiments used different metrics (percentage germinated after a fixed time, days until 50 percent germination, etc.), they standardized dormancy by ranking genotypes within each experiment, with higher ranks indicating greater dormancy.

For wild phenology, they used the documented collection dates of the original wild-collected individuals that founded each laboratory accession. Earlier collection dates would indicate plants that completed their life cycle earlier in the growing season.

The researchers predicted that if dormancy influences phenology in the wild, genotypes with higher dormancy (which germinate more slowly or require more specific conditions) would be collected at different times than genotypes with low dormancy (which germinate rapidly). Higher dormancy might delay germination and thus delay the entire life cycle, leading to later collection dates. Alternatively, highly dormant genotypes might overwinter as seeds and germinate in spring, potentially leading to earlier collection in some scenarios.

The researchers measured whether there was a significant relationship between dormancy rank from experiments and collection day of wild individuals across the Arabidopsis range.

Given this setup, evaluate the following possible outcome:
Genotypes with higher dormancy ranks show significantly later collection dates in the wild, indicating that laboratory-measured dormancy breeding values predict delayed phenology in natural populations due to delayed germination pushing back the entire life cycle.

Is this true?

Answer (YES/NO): NO